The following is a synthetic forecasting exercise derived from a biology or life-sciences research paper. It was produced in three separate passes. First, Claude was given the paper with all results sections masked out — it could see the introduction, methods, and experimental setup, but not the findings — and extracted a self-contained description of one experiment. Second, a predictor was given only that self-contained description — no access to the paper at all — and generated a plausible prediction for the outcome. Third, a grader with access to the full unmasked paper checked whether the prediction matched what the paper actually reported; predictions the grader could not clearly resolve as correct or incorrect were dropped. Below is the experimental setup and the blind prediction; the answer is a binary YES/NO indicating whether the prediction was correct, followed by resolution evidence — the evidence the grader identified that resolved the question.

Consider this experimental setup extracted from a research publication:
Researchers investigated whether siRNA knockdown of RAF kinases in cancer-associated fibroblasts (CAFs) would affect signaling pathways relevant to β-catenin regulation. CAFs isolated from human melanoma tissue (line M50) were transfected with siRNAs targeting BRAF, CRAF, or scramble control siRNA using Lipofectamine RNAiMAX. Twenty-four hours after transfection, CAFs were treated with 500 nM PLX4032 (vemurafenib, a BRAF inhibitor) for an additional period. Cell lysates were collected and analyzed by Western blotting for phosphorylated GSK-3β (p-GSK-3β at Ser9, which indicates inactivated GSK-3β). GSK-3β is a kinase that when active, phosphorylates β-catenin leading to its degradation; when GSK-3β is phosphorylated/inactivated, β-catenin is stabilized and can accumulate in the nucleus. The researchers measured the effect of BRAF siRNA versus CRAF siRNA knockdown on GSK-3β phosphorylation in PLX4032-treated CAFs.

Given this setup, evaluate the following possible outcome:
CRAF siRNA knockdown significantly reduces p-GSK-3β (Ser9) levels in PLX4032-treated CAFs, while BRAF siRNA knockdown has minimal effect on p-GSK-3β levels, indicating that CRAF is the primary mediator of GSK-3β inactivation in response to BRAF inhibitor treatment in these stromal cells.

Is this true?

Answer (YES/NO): NO